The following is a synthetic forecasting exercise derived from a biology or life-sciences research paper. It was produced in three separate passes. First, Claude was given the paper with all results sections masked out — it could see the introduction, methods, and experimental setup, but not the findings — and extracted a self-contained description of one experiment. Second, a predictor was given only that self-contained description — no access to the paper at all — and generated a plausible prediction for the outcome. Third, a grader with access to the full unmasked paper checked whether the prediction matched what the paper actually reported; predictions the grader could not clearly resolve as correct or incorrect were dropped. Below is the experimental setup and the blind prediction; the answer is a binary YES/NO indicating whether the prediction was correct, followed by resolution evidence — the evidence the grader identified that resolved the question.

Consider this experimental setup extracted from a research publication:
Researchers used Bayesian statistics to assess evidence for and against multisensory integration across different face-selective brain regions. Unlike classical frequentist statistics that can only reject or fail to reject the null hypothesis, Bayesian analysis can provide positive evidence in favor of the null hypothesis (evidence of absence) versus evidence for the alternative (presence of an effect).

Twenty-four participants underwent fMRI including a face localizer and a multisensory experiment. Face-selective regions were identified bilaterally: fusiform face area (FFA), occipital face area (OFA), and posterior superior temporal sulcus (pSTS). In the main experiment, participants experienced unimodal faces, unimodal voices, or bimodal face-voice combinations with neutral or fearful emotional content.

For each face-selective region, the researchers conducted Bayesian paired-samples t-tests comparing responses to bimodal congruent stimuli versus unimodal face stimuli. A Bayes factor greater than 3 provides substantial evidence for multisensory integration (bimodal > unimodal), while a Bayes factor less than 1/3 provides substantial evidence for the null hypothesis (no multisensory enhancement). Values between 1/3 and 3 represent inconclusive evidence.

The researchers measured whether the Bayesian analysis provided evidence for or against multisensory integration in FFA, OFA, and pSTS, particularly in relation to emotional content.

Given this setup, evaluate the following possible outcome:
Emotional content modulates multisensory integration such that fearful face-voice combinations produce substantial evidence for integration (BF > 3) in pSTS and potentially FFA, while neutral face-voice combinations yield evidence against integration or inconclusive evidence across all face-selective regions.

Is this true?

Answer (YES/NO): NO